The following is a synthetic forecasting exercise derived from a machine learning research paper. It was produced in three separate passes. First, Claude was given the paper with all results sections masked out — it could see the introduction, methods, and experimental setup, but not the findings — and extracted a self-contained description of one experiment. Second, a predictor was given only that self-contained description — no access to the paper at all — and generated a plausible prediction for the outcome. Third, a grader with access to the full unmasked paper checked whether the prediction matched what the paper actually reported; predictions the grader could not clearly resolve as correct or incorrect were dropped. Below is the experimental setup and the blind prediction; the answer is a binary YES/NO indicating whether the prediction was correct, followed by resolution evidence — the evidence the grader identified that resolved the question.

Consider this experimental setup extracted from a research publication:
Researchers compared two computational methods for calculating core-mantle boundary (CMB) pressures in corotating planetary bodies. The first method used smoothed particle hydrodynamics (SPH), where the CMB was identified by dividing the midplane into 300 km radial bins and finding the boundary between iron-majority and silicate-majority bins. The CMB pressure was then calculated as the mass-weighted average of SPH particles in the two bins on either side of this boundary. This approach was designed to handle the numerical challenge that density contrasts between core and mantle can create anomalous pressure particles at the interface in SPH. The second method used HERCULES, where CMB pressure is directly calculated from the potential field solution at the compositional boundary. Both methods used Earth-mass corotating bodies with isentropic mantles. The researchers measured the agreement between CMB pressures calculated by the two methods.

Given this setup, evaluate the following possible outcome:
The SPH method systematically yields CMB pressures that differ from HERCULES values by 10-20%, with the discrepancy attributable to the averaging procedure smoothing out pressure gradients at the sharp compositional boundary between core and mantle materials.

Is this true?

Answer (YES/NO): NO